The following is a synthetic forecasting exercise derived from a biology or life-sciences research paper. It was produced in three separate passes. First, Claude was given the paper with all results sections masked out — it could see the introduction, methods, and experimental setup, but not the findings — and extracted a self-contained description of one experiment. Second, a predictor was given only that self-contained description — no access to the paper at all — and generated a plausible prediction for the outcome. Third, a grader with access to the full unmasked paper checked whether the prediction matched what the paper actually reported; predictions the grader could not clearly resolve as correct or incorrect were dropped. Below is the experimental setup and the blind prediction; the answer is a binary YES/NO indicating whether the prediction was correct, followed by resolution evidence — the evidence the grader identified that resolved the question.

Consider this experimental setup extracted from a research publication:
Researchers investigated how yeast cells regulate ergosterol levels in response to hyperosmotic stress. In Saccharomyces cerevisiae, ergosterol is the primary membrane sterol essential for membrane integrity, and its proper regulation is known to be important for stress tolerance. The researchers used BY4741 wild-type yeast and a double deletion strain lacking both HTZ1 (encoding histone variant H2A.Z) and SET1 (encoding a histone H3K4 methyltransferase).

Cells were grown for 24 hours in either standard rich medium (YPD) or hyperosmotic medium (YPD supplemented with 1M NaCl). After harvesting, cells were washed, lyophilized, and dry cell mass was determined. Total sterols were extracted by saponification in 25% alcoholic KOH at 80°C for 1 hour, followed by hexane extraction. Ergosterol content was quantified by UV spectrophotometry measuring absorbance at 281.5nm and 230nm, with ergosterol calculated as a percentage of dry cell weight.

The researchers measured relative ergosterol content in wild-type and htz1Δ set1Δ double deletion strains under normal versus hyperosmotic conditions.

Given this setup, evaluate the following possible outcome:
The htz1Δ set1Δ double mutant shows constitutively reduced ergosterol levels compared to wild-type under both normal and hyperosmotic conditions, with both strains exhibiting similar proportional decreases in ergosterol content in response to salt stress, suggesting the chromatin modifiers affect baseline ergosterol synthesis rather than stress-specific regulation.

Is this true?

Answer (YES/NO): NO